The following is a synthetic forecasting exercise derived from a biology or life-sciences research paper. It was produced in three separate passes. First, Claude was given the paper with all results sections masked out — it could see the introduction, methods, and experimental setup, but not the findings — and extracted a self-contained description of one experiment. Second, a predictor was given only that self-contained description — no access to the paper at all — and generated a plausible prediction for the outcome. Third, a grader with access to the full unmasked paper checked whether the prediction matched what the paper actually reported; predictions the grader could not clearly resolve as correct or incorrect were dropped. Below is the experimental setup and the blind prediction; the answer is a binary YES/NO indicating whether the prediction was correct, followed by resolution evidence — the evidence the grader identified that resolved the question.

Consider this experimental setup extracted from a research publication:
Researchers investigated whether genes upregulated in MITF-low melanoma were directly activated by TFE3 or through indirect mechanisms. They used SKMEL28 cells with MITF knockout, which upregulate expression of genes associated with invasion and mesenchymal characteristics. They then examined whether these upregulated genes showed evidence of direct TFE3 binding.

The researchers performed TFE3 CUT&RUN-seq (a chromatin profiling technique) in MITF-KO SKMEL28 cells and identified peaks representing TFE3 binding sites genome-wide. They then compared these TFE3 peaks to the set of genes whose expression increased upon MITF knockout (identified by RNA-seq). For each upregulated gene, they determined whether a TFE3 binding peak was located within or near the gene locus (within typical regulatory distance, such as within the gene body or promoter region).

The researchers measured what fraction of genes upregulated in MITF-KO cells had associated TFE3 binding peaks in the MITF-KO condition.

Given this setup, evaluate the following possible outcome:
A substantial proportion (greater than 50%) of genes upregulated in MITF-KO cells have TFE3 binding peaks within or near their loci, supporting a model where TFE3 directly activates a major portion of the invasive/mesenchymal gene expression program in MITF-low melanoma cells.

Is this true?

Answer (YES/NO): NO